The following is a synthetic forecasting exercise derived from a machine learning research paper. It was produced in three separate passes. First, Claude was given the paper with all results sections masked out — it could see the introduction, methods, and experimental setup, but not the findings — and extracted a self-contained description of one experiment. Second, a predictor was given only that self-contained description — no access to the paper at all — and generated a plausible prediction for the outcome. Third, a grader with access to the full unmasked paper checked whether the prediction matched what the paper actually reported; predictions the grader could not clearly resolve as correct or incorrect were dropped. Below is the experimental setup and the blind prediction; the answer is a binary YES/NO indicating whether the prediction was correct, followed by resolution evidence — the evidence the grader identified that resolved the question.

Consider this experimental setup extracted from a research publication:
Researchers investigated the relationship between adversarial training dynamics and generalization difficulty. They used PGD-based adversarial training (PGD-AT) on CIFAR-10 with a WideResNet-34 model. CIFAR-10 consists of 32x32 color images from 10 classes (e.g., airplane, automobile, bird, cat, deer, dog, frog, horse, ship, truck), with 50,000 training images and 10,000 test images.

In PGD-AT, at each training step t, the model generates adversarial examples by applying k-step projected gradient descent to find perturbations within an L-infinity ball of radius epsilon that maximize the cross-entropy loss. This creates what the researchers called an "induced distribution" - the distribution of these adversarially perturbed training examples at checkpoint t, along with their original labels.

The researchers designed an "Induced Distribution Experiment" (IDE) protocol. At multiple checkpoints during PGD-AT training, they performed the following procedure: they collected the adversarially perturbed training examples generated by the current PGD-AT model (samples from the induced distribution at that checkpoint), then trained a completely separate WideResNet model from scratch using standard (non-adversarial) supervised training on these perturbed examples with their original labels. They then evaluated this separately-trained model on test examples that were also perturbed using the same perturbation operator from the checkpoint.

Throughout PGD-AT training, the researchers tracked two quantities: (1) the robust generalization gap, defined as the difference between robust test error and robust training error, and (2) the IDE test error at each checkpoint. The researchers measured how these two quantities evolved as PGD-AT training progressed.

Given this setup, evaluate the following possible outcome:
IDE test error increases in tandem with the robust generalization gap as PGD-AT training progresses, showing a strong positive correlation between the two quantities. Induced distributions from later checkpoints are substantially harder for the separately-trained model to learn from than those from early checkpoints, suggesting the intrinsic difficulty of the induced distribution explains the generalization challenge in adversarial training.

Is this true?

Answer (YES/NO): YES